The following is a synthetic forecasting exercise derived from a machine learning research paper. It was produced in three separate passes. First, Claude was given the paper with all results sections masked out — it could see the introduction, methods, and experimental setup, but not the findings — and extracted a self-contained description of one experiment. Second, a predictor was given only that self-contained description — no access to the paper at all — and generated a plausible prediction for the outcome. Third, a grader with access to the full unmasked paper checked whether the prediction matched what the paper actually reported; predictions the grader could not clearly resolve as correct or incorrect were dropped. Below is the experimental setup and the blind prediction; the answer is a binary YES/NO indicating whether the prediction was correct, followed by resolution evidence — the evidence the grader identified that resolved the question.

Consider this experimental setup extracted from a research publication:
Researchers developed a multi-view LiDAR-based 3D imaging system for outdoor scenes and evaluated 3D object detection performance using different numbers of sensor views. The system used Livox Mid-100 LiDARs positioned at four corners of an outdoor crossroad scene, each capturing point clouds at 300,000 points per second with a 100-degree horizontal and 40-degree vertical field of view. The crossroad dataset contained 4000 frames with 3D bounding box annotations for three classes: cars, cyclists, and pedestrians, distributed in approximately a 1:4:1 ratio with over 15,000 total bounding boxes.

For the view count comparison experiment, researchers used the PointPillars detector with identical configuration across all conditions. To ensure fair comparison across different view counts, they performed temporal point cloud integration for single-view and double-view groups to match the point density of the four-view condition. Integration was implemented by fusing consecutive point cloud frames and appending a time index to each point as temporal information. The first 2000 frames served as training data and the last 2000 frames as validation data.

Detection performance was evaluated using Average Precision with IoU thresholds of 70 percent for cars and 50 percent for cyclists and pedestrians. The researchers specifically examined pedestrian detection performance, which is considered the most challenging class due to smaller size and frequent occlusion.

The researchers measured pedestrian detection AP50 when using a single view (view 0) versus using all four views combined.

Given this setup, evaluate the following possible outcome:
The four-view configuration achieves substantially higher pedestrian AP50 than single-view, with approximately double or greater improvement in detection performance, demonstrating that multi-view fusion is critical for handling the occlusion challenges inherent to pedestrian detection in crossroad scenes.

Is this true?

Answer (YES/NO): NO